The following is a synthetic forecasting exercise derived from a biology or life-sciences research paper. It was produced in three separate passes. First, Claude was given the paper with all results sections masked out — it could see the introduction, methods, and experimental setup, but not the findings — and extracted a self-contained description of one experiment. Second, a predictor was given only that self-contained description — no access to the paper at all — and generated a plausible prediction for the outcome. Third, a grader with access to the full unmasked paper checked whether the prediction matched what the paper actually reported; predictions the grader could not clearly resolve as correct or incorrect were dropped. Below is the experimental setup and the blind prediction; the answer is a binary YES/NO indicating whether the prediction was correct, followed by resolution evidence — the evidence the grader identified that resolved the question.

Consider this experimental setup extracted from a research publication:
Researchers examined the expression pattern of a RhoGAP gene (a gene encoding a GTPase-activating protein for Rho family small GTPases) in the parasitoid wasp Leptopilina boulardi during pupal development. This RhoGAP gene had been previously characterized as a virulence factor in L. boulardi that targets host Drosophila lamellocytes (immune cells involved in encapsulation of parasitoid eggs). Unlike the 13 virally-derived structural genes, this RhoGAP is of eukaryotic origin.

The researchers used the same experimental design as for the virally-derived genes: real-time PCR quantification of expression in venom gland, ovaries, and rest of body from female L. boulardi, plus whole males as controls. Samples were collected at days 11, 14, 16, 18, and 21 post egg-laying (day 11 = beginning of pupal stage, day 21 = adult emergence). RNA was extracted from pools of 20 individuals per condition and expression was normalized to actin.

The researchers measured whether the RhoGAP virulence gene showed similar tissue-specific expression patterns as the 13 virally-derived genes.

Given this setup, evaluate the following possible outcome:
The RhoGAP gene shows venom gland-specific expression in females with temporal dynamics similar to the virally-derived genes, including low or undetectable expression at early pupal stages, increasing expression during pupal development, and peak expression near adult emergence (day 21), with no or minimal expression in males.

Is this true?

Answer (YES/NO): NO